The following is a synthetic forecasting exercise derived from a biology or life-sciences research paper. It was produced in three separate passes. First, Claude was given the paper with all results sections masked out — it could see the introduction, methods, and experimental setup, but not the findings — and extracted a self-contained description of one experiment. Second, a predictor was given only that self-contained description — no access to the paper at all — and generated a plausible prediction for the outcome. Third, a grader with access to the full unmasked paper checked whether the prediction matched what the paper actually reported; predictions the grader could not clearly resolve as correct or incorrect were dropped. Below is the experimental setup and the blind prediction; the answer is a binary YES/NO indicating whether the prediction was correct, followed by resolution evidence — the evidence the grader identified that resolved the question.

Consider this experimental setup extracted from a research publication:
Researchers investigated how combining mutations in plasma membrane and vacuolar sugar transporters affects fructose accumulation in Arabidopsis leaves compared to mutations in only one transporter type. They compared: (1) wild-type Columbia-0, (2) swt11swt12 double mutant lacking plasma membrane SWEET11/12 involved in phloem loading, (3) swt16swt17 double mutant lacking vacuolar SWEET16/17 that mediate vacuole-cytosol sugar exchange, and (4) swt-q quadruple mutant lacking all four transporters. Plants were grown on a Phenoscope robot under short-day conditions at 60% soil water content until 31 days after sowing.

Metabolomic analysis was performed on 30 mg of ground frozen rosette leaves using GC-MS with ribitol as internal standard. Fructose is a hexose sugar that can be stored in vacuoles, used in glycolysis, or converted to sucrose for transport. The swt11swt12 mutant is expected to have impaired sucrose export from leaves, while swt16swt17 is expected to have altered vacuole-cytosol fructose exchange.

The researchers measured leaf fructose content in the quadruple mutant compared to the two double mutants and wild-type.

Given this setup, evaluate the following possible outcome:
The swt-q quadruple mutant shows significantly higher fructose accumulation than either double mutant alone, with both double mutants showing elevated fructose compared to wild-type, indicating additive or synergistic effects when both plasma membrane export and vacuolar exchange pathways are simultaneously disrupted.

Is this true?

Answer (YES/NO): YES